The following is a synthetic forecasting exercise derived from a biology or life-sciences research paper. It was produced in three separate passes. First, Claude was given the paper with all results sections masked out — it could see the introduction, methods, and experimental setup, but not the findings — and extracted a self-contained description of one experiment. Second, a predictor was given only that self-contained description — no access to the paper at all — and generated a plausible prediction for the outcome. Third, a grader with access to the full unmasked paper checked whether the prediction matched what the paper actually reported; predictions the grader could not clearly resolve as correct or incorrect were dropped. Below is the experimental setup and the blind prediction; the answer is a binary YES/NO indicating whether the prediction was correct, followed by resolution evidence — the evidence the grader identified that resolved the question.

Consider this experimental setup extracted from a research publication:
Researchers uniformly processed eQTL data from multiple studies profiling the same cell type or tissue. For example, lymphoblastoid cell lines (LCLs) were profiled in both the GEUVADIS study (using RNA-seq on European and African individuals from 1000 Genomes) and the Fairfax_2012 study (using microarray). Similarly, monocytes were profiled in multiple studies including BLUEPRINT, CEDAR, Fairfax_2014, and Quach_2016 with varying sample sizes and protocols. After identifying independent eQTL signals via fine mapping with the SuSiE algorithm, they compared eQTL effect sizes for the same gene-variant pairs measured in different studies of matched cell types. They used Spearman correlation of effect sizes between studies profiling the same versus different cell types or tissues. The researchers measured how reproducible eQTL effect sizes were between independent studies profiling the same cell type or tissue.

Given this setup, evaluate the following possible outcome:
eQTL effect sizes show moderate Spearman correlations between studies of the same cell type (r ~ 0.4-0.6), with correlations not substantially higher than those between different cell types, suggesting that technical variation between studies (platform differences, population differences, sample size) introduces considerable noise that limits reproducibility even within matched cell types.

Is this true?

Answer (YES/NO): NO